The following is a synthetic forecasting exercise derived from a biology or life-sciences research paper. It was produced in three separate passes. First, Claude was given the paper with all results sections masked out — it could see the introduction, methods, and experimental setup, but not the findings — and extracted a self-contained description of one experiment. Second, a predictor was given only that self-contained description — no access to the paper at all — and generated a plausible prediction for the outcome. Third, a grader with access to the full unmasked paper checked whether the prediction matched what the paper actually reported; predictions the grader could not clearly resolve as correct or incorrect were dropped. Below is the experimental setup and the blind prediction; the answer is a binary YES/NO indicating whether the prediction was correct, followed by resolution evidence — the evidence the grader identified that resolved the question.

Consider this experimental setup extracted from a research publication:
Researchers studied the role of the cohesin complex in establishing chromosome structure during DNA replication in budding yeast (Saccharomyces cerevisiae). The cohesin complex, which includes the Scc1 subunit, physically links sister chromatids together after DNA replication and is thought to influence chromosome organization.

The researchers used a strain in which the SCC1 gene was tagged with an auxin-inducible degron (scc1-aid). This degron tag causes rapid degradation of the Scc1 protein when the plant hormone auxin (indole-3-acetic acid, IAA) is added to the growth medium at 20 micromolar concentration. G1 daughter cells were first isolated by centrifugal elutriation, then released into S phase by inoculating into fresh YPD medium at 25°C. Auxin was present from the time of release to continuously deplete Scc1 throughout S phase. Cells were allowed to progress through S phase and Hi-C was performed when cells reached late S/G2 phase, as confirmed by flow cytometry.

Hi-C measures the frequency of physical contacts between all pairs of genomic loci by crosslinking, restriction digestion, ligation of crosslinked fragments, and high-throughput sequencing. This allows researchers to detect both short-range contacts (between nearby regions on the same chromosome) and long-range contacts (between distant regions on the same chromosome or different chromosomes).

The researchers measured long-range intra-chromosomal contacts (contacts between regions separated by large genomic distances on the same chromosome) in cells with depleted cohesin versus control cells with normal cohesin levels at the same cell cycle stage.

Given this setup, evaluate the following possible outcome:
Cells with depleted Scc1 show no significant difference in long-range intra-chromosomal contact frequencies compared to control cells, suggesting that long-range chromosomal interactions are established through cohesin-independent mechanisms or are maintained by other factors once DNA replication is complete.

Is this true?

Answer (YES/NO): NO